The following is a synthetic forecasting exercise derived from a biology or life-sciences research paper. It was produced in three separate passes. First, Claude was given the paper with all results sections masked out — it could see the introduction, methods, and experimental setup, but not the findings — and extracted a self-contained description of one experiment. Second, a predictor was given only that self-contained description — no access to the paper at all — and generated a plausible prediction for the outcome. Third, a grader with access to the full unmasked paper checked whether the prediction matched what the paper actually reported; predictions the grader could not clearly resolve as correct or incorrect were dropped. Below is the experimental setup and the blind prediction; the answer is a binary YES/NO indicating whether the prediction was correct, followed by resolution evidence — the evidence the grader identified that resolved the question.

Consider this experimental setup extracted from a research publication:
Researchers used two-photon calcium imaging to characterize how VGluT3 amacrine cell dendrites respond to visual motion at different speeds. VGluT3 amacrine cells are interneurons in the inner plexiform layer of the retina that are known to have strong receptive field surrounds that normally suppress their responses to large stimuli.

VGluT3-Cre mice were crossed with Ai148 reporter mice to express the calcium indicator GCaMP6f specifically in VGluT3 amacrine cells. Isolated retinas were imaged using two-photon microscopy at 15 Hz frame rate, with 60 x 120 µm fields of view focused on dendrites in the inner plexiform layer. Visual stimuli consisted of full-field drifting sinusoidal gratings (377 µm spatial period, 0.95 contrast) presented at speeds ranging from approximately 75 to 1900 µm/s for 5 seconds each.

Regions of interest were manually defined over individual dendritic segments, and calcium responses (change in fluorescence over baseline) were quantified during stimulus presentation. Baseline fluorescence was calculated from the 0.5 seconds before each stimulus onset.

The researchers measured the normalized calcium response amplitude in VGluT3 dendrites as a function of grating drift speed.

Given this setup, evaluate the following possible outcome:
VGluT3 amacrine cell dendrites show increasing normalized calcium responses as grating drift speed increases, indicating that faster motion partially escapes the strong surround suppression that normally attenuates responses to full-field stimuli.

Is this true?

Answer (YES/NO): YES